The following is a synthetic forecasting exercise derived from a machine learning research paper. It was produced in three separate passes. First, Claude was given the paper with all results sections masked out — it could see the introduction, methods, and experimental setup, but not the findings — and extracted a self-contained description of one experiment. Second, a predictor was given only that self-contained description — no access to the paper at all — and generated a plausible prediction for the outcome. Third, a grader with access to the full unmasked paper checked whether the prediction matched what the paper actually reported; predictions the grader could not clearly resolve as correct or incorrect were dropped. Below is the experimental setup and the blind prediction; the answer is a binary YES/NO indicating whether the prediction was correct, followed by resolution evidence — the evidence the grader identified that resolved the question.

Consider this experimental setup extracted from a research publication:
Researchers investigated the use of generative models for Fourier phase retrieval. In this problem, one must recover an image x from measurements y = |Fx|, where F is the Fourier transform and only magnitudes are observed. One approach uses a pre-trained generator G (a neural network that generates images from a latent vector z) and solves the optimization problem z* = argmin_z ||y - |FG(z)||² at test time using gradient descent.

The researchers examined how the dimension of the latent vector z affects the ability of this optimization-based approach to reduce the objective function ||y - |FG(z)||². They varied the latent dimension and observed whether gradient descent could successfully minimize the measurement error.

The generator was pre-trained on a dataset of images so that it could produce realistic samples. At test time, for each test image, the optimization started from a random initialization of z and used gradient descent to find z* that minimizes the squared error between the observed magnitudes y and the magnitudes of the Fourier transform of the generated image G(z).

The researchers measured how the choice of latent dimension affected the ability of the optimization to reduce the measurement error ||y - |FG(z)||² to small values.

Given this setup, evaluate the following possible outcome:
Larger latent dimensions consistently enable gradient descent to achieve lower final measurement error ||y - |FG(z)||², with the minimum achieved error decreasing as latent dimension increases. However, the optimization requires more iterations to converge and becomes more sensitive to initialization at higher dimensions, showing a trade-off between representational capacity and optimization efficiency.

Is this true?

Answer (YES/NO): NO